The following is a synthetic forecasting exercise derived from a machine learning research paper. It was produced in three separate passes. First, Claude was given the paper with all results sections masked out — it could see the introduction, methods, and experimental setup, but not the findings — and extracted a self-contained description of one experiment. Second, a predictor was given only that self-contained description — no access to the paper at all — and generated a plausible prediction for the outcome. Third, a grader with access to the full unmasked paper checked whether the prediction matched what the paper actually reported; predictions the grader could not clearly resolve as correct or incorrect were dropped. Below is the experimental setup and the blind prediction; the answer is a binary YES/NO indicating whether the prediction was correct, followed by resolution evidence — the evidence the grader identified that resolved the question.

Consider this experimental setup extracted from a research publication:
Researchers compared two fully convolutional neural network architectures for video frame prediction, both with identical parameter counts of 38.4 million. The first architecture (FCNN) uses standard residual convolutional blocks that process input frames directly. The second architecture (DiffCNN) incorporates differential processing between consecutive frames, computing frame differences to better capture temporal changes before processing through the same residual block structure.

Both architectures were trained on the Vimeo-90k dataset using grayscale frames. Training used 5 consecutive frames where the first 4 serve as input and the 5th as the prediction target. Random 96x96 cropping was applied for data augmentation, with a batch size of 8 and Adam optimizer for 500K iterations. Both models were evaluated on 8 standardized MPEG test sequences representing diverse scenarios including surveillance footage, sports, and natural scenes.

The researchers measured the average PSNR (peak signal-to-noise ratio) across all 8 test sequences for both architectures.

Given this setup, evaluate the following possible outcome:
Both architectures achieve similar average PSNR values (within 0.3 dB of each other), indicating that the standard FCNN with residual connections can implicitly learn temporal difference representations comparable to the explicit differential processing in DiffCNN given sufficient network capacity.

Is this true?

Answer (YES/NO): YES